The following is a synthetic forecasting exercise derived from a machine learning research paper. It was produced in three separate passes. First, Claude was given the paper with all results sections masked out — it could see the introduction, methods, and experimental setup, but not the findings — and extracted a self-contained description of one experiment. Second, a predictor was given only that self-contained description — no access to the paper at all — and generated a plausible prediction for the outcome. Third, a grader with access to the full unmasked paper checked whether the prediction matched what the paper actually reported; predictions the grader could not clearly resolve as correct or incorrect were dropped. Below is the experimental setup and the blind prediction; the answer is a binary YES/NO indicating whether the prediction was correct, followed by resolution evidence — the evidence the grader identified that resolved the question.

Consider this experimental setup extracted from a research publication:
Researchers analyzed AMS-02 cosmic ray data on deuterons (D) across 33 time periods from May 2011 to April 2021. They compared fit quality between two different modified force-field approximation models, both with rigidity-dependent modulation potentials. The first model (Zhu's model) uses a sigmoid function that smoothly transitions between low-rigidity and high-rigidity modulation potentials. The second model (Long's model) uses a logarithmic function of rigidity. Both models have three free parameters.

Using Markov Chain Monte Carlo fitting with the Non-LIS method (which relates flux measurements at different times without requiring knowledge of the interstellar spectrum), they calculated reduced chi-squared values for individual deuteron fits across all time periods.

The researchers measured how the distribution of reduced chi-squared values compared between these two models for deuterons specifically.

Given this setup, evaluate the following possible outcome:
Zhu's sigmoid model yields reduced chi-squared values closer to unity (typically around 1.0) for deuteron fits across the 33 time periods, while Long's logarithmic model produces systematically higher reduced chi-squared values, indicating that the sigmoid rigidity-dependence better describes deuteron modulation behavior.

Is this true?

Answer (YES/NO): NO